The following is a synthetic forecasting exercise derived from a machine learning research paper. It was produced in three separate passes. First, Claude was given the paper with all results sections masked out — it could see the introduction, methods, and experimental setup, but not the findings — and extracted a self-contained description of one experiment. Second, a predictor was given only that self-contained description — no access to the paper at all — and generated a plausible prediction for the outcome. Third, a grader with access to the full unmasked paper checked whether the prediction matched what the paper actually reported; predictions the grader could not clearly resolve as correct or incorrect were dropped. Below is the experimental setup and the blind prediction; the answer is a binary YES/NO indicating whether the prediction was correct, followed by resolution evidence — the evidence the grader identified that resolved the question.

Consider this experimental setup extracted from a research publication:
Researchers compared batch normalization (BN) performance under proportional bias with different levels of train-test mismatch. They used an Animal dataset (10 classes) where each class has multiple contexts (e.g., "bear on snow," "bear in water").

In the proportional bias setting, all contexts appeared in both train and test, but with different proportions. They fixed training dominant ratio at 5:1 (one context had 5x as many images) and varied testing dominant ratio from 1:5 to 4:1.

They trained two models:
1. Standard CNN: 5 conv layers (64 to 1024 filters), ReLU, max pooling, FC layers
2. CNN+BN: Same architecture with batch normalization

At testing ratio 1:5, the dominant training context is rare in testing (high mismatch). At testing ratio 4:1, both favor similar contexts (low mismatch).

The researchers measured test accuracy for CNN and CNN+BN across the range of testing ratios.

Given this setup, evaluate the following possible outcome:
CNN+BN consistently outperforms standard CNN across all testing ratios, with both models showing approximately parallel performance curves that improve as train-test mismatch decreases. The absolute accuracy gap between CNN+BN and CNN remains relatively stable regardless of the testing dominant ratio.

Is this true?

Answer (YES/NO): NO